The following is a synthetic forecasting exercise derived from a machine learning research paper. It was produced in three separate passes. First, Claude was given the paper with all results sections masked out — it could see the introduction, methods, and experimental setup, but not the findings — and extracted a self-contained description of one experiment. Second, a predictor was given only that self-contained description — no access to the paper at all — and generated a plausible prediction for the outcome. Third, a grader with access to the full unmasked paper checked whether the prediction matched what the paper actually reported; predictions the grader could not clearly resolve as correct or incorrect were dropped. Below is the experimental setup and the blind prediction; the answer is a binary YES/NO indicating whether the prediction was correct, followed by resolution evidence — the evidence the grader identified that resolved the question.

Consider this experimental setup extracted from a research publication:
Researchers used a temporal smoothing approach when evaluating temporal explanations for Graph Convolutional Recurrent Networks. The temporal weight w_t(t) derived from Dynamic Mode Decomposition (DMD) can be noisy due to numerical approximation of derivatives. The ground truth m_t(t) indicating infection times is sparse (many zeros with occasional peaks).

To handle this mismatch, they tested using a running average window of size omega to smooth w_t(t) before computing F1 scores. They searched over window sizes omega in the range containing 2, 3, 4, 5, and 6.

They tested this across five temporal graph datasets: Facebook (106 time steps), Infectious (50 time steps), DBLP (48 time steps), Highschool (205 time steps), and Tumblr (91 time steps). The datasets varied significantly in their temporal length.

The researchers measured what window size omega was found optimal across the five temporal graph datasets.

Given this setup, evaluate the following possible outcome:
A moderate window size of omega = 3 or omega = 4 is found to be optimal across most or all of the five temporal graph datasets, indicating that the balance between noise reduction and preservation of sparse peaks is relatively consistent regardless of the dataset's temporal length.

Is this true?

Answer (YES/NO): NO